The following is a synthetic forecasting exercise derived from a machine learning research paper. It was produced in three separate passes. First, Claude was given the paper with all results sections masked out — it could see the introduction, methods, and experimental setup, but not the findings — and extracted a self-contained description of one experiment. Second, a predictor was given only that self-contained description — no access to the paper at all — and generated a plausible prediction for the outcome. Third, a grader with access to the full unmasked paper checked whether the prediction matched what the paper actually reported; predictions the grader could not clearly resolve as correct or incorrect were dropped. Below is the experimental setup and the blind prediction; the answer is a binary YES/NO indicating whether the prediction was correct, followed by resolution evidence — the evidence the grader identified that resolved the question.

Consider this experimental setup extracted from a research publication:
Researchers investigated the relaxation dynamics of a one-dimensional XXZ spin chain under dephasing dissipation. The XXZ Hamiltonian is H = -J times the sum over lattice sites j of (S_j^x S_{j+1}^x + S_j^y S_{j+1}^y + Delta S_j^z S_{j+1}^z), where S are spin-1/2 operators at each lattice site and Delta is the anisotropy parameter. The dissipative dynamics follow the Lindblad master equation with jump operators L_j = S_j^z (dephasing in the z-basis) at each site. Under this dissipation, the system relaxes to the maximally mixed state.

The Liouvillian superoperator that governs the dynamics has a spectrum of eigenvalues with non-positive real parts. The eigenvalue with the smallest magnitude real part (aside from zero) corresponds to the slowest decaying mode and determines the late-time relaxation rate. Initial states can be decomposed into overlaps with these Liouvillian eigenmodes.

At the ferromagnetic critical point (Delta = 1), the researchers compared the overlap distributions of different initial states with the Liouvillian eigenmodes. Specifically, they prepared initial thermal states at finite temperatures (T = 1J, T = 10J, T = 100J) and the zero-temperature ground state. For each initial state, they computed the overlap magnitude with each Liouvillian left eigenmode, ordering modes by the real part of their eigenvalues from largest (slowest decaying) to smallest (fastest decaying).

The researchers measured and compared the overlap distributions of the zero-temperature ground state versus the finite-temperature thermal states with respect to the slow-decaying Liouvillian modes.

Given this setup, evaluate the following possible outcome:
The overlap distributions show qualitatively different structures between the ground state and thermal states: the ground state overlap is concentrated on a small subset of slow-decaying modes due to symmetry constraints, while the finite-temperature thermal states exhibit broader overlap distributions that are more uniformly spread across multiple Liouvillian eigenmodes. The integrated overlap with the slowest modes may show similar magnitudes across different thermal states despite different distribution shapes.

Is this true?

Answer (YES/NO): NO